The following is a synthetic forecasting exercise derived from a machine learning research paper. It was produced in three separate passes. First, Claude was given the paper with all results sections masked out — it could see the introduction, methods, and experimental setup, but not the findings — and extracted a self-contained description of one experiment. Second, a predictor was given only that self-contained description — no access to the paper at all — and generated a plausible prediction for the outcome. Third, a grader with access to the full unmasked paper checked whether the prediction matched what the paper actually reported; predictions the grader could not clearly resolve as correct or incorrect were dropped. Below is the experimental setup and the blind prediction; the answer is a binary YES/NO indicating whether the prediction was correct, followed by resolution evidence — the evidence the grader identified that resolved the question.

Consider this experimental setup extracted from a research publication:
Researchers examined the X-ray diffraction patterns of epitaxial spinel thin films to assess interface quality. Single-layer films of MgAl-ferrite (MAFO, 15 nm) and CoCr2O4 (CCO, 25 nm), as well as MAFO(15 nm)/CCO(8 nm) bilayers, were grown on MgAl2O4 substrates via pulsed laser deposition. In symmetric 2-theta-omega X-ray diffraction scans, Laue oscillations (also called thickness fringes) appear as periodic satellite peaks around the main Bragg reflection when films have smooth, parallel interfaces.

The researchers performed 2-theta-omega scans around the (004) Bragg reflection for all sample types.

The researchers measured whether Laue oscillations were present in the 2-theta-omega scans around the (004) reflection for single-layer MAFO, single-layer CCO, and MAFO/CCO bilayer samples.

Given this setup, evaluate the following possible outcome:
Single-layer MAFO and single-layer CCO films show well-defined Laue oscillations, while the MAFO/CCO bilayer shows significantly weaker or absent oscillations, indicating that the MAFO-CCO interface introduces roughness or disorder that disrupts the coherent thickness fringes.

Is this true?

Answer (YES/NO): NO